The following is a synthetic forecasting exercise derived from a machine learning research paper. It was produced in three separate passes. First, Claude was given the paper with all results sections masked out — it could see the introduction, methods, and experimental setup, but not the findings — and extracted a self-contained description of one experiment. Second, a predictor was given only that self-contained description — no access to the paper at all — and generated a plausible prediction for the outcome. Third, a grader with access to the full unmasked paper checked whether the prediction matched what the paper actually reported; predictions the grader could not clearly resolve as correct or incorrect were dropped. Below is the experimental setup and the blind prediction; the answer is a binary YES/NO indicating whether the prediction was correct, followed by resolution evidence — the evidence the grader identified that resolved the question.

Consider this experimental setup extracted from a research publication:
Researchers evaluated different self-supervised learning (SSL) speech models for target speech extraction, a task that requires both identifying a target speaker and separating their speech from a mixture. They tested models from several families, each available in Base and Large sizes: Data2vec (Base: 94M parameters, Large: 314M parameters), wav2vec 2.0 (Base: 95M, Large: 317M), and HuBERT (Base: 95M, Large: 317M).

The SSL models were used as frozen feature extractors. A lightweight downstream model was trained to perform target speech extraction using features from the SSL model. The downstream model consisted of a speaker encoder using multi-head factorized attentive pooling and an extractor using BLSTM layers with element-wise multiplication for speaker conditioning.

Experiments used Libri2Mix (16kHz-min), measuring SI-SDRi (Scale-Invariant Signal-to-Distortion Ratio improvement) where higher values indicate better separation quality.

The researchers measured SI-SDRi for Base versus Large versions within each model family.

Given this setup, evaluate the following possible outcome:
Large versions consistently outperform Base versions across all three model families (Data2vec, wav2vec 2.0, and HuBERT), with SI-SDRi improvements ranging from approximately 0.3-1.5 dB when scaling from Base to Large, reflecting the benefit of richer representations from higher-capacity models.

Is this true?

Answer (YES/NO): NO